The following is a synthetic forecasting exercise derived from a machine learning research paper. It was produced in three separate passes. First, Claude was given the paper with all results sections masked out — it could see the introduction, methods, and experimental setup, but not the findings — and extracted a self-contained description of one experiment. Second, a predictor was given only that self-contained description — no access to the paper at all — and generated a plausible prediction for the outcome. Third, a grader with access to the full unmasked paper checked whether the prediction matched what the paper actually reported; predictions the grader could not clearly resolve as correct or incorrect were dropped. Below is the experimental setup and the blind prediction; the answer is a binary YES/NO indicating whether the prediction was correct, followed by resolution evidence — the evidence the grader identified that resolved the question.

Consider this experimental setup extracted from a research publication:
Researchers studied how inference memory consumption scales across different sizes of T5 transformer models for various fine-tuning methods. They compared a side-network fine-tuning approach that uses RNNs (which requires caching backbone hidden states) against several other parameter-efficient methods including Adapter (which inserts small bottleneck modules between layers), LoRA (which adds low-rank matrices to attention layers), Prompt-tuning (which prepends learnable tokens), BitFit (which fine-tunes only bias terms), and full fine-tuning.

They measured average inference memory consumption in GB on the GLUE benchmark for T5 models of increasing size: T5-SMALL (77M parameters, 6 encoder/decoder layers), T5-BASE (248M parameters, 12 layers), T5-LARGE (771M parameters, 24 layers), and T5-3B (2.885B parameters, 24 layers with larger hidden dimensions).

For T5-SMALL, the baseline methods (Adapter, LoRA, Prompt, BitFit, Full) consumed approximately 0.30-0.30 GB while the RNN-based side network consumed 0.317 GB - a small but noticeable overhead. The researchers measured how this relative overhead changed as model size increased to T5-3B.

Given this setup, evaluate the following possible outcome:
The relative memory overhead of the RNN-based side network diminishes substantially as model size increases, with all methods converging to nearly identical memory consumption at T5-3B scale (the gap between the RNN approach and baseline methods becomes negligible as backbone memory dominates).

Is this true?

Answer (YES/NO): YES